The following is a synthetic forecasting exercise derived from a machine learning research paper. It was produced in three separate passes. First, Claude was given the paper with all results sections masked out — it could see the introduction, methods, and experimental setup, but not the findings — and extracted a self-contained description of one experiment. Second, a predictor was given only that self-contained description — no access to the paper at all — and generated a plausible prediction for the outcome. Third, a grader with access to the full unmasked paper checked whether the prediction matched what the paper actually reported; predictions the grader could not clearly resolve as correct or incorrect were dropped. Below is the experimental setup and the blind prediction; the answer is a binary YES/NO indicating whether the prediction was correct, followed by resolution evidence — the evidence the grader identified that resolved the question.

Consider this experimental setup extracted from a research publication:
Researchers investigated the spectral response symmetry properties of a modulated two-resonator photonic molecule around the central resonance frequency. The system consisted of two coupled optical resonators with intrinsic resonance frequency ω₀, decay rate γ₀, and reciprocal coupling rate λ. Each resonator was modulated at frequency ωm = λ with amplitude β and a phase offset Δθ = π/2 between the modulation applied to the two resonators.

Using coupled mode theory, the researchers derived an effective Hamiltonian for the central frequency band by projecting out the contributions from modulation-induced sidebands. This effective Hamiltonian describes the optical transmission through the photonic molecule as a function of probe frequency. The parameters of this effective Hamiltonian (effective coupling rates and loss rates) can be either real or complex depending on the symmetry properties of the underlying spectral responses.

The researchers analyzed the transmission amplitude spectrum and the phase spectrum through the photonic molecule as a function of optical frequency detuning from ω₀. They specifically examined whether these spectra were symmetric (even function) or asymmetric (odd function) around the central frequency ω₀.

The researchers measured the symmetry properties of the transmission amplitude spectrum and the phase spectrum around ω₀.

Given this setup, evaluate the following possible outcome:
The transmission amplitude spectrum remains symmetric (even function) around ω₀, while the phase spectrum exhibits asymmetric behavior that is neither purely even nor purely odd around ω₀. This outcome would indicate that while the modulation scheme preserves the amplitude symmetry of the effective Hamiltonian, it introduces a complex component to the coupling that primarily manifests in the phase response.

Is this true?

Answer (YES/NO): NO